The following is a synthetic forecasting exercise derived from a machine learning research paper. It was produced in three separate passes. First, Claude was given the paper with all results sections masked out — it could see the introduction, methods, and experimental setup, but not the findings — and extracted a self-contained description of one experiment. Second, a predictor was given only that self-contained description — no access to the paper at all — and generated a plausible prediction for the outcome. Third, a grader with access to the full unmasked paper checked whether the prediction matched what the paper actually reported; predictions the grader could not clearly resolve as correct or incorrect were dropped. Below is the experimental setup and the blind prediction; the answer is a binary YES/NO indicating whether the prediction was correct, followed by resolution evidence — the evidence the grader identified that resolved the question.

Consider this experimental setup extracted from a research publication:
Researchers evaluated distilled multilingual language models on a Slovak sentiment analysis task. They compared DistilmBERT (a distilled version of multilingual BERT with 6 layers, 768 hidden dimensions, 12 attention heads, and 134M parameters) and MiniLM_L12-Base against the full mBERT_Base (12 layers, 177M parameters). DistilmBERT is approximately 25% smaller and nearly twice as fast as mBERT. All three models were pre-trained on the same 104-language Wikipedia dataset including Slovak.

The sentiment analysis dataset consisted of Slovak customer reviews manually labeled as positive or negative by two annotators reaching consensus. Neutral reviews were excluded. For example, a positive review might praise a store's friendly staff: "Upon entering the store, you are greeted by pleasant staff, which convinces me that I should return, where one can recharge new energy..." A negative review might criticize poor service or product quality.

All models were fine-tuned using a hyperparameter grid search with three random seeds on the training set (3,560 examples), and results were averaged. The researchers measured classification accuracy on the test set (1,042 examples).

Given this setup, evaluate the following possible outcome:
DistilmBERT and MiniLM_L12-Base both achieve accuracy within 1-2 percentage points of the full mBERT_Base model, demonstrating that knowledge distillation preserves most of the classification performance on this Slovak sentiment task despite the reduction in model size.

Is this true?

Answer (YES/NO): YES